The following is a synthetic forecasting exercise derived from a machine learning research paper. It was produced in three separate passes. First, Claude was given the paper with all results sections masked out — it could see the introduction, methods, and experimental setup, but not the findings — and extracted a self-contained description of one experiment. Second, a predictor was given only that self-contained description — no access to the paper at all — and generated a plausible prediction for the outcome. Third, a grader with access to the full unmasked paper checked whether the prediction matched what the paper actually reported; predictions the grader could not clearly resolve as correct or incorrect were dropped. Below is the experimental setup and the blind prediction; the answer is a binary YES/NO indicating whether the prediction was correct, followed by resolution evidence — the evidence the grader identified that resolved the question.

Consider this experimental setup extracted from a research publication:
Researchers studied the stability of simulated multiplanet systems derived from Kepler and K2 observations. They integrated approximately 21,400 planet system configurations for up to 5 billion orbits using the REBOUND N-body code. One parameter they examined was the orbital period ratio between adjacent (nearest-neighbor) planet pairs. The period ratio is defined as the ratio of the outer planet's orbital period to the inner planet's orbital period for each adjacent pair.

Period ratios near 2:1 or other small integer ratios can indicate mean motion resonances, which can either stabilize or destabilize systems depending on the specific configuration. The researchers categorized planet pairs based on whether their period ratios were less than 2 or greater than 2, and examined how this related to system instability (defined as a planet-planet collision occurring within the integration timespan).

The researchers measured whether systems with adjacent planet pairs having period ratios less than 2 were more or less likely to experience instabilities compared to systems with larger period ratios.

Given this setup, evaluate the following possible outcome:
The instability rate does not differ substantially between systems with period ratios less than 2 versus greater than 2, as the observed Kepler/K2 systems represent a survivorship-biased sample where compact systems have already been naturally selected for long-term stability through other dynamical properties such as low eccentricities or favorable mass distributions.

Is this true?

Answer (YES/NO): NO